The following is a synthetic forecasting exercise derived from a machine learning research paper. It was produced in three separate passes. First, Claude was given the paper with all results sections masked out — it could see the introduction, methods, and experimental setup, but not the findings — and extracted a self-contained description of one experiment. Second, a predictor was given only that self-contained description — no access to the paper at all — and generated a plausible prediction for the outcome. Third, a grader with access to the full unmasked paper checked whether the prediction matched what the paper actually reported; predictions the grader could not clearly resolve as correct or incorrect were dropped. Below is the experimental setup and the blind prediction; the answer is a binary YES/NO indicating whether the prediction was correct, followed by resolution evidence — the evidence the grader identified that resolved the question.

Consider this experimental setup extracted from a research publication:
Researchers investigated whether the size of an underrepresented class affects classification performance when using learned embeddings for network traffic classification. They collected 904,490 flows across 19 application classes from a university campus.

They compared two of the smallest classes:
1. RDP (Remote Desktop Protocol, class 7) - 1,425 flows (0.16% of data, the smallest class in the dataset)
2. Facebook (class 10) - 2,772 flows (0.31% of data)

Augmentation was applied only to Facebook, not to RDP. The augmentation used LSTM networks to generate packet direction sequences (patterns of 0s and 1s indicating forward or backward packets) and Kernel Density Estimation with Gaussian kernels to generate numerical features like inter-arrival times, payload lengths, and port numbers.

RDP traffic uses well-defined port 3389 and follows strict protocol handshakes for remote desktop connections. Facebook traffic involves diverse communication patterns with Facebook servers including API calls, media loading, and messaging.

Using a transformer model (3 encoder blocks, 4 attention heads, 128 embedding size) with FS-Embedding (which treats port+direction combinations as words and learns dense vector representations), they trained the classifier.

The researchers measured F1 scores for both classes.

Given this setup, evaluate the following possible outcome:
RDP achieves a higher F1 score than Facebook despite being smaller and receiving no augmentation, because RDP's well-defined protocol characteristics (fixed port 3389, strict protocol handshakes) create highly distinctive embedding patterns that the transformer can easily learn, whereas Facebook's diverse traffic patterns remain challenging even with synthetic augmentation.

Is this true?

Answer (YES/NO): YES